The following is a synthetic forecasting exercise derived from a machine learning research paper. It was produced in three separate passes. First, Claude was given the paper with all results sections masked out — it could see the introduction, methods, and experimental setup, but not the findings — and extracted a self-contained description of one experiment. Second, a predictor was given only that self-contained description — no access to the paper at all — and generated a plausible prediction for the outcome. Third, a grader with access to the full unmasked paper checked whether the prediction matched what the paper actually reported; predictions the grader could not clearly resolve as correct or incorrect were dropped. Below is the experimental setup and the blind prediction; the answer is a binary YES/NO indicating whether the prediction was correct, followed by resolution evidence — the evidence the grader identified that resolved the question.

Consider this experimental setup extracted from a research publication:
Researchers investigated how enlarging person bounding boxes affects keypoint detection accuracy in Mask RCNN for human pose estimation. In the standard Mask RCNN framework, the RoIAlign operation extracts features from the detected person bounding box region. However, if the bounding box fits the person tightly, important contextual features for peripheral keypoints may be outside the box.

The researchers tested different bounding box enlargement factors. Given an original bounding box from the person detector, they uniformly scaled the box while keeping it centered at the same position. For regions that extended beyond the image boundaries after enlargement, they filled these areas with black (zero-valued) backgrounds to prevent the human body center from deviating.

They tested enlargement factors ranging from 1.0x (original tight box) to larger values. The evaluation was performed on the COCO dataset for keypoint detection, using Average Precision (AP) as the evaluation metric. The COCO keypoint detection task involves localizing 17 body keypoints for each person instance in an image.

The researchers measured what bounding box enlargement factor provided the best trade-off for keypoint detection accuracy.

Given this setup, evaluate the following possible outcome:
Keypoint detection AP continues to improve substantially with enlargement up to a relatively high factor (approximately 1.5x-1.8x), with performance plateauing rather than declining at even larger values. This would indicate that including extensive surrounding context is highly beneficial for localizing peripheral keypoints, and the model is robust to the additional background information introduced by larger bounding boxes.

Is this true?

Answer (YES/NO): NO